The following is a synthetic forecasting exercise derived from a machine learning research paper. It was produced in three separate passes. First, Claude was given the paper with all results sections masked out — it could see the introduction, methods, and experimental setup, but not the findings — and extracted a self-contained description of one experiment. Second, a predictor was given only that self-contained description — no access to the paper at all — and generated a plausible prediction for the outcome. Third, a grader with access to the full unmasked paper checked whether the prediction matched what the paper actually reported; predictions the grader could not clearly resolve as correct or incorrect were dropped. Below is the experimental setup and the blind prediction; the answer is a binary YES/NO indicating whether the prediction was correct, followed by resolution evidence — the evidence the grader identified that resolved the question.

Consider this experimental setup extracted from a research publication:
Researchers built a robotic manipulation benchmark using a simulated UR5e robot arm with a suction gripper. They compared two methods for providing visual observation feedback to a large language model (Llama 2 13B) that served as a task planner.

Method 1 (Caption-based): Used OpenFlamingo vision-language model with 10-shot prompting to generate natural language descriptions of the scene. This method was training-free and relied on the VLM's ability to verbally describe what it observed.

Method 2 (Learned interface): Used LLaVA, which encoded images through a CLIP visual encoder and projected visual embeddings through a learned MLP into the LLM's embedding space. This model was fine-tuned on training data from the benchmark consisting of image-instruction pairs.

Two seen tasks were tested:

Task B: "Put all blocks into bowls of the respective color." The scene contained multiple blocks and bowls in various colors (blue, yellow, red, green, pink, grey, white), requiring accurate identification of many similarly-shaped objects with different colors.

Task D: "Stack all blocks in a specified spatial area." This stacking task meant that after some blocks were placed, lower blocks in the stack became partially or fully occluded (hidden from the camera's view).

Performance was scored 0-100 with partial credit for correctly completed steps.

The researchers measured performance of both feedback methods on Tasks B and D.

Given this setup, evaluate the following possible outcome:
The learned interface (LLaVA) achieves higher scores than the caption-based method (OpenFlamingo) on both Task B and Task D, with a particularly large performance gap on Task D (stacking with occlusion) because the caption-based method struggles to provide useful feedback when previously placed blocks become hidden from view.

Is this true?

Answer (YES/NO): NO